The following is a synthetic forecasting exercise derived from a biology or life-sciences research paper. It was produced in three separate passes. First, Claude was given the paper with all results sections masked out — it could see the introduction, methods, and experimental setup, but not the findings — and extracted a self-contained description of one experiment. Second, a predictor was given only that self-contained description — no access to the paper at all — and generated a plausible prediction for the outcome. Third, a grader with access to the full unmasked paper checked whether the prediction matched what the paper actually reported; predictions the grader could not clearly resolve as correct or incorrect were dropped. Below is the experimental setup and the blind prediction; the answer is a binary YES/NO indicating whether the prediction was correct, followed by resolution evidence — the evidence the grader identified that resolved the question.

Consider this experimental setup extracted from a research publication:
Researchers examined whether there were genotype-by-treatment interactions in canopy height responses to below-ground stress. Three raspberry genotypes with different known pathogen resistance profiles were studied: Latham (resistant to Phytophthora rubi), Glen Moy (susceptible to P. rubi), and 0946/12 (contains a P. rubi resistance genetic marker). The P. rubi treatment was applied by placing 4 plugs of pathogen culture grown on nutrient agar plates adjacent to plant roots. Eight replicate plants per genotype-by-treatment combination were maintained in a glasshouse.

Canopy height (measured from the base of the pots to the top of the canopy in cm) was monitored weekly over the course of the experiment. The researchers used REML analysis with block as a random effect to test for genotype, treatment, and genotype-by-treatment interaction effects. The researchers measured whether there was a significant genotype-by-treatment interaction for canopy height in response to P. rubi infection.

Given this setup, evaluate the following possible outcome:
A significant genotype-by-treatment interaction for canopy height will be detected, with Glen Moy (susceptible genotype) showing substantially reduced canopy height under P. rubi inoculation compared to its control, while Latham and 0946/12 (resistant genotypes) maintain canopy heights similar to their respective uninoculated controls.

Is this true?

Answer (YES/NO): NO